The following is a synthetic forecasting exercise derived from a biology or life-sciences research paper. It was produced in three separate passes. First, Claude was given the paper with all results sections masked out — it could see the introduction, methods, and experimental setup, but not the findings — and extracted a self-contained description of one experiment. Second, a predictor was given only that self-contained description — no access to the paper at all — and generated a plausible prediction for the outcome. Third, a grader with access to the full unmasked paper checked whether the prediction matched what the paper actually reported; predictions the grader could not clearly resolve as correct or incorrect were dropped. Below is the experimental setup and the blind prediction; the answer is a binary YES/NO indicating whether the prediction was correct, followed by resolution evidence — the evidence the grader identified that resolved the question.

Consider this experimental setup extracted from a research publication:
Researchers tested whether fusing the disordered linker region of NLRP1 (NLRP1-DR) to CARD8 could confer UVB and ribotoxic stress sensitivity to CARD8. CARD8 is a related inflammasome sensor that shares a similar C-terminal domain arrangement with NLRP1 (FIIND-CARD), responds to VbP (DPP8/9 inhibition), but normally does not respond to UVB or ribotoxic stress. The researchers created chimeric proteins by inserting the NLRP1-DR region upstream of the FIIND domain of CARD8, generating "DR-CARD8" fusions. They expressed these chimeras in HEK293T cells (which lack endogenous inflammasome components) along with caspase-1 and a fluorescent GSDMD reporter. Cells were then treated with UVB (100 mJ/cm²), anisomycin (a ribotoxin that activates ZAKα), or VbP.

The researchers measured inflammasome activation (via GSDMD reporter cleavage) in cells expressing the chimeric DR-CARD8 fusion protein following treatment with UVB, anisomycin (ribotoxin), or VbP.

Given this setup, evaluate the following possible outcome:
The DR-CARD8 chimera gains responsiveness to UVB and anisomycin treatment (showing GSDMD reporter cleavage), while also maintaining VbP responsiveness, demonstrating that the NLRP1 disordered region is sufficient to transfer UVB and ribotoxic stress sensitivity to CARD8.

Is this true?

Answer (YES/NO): YES